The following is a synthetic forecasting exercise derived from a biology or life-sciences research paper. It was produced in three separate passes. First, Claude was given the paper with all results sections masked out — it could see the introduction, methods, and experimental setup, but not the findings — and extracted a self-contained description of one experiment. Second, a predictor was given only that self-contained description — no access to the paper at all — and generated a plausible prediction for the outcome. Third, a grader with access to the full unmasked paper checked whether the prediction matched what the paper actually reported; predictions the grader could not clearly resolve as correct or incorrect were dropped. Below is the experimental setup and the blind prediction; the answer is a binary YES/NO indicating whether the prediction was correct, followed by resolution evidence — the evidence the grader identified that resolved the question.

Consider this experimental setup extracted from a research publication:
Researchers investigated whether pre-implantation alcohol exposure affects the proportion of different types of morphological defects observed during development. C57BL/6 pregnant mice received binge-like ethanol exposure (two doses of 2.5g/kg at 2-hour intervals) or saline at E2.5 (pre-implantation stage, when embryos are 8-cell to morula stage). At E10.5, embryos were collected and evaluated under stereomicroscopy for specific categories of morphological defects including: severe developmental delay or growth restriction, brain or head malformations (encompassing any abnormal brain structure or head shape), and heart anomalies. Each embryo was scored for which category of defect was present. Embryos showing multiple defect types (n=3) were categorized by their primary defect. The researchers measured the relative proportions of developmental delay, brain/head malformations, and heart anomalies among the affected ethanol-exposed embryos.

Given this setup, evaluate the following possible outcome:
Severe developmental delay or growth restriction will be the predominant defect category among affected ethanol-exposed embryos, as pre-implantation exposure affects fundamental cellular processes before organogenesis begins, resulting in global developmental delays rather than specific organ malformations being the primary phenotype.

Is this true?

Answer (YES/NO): NO